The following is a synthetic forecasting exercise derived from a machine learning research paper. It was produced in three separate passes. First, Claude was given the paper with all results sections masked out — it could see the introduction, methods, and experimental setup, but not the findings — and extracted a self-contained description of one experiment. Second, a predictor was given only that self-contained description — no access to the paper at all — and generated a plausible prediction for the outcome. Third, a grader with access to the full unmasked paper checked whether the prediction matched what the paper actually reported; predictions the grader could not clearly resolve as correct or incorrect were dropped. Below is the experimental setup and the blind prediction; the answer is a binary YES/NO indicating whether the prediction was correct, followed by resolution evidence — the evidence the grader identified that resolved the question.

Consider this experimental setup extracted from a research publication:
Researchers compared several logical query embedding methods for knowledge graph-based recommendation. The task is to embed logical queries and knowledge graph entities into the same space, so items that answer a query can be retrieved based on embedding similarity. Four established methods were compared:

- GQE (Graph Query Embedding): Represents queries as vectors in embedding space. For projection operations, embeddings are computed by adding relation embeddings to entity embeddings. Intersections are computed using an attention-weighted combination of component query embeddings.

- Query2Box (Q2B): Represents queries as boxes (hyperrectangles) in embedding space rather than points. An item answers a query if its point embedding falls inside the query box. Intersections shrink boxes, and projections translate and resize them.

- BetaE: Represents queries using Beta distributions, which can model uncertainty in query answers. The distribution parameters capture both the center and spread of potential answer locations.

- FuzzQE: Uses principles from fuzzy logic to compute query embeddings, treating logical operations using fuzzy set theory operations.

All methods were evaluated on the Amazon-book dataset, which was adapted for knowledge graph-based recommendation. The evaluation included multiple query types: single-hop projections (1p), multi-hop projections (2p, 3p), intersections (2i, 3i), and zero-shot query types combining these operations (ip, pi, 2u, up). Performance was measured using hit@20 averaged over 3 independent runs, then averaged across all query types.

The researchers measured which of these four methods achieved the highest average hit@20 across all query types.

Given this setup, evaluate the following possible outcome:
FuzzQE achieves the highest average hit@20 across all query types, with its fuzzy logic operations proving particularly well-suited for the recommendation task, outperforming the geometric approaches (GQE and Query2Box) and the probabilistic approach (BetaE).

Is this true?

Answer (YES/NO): YES